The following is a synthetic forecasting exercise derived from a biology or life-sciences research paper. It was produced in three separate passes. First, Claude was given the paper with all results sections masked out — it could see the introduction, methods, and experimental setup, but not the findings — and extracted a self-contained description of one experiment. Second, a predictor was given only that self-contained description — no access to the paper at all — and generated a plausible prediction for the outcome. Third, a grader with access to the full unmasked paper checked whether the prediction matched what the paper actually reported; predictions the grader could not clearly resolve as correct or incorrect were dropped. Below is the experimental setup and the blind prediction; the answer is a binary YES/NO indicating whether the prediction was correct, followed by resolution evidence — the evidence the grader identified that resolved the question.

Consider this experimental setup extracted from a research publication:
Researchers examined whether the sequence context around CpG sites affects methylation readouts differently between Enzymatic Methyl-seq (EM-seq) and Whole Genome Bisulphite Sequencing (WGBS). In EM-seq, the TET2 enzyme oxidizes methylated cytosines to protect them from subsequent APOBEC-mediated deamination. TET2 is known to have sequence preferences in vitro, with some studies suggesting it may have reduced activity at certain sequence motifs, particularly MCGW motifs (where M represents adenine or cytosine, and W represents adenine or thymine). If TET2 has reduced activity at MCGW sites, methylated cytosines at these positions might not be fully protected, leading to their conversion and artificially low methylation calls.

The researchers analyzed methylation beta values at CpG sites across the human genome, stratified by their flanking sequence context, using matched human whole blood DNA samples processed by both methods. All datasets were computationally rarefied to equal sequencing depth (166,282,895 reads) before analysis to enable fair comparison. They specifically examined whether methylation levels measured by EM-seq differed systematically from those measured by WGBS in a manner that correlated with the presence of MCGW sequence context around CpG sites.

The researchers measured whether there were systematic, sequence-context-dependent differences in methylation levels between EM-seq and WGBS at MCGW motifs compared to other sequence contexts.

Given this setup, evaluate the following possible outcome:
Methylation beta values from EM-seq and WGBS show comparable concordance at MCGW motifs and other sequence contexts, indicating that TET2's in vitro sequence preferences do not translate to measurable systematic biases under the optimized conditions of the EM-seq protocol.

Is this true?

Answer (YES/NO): YES